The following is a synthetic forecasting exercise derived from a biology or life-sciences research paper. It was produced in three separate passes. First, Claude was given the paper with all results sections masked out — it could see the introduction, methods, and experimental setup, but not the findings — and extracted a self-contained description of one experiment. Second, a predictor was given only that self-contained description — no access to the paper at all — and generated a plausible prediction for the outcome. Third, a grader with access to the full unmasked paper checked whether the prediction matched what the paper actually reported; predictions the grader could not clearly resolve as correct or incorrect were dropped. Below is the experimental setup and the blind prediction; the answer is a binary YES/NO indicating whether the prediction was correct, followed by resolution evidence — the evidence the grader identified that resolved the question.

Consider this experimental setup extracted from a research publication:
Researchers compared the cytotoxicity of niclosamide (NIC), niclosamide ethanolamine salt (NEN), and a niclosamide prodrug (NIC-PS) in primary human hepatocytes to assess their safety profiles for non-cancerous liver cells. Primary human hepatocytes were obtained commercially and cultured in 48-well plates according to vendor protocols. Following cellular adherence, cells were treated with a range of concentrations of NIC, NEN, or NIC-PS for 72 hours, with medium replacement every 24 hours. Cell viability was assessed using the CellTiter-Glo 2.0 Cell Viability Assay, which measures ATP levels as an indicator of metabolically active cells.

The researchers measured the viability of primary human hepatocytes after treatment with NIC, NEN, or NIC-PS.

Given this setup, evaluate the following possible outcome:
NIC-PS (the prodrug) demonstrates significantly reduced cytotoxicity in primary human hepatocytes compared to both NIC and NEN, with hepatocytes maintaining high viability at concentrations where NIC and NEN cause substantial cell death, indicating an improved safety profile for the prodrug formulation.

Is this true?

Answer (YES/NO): NO